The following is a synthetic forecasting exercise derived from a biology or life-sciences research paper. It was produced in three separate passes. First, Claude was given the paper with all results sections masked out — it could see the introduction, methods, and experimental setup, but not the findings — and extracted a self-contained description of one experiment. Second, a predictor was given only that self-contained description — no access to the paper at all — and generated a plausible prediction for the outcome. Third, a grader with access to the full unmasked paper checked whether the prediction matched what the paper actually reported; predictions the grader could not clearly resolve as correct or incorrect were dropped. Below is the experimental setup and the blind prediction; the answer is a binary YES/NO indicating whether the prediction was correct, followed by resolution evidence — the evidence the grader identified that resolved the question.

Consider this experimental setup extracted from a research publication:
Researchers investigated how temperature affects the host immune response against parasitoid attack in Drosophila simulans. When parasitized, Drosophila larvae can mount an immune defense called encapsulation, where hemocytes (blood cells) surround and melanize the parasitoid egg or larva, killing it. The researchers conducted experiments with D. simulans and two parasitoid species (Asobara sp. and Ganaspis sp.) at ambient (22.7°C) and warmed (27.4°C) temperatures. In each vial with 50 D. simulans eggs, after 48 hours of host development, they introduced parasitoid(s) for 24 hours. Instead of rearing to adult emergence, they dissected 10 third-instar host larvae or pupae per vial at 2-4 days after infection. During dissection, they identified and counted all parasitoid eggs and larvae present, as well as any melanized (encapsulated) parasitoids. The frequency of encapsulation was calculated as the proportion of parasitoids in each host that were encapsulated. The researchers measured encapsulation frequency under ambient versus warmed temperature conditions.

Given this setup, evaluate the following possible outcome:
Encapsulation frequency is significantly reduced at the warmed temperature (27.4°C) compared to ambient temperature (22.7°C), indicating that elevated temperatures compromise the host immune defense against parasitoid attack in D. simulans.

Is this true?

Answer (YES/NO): NO